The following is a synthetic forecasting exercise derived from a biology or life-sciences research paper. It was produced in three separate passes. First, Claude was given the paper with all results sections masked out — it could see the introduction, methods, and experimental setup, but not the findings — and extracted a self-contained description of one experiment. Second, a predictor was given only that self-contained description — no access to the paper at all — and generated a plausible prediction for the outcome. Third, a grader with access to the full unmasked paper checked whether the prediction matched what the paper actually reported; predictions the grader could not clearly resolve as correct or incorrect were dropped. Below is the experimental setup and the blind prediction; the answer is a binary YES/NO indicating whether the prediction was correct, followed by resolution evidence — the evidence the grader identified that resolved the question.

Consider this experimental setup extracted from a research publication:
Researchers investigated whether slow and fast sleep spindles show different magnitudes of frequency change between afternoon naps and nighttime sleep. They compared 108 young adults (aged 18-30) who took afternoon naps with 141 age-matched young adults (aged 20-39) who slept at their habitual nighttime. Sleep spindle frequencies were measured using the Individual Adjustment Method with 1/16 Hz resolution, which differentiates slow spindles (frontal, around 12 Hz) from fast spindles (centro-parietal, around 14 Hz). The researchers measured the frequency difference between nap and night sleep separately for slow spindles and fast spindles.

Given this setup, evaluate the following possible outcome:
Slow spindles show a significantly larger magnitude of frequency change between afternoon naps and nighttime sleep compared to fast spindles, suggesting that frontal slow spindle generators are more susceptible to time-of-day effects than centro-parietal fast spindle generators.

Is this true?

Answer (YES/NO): YES